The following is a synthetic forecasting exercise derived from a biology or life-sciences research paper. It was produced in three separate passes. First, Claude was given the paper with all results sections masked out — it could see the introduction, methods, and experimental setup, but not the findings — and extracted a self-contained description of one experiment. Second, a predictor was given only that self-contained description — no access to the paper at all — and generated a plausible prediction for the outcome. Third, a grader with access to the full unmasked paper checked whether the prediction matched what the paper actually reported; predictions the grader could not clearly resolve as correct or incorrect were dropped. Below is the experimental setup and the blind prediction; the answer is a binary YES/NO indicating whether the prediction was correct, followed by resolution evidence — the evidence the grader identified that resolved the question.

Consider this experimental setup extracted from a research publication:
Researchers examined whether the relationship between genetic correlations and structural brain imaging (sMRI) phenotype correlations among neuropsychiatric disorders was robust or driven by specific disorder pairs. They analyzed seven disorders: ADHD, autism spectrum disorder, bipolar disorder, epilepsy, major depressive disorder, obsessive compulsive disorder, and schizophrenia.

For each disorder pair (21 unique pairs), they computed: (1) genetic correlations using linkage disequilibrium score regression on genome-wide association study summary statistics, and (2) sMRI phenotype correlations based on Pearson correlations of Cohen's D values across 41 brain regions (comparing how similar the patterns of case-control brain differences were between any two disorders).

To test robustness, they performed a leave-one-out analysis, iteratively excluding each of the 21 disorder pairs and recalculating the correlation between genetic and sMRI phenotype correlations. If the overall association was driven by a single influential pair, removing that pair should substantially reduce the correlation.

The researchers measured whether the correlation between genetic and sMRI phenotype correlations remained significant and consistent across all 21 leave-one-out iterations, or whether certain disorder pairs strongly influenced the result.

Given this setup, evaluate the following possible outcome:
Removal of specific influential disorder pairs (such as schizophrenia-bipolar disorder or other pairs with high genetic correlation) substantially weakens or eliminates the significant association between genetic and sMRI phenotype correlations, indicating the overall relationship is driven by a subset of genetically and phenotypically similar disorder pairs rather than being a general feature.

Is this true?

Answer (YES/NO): YES